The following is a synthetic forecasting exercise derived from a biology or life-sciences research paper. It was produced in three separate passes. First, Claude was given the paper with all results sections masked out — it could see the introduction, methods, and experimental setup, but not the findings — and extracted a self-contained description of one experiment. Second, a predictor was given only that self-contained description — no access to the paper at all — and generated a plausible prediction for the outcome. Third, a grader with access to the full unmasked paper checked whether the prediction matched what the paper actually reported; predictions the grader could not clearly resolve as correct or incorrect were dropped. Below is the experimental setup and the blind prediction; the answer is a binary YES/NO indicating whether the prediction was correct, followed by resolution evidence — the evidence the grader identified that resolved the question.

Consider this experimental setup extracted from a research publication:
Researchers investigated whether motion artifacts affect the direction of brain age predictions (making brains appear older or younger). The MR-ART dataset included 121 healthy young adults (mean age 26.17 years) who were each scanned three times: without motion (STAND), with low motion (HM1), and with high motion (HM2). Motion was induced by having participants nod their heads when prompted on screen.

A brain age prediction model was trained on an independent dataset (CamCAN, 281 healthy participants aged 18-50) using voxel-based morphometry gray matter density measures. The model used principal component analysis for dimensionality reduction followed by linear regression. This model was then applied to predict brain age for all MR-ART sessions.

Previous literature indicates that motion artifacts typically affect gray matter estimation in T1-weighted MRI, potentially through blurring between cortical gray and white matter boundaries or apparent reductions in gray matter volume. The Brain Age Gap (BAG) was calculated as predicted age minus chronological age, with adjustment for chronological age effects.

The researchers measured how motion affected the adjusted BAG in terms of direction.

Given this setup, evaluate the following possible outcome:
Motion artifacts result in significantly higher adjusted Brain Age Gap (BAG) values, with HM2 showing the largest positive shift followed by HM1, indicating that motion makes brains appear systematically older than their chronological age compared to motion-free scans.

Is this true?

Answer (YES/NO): YES